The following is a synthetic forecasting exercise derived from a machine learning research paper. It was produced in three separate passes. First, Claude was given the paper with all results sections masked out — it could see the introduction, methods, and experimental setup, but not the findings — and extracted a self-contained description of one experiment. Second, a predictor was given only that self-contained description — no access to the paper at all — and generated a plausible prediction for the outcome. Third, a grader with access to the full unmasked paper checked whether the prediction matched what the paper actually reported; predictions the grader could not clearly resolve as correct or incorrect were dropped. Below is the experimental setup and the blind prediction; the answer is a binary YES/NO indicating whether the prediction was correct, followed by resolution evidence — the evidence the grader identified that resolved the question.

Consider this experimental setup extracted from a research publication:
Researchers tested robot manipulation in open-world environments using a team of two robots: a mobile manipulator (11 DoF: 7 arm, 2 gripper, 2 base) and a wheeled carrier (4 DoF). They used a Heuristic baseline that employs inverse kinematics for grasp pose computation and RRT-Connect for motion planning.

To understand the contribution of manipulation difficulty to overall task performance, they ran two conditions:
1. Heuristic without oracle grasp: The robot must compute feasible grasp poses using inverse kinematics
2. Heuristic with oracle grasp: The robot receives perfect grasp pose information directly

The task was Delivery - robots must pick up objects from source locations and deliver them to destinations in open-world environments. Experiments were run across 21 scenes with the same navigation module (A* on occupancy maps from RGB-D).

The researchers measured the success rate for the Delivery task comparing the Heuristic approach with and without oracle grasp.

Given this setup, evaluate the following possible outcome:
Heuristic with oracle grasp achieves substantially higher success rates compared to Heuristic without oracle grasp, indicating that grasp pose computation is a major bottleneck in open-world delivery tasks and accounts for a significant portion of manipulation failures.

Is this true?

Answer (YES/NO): YES